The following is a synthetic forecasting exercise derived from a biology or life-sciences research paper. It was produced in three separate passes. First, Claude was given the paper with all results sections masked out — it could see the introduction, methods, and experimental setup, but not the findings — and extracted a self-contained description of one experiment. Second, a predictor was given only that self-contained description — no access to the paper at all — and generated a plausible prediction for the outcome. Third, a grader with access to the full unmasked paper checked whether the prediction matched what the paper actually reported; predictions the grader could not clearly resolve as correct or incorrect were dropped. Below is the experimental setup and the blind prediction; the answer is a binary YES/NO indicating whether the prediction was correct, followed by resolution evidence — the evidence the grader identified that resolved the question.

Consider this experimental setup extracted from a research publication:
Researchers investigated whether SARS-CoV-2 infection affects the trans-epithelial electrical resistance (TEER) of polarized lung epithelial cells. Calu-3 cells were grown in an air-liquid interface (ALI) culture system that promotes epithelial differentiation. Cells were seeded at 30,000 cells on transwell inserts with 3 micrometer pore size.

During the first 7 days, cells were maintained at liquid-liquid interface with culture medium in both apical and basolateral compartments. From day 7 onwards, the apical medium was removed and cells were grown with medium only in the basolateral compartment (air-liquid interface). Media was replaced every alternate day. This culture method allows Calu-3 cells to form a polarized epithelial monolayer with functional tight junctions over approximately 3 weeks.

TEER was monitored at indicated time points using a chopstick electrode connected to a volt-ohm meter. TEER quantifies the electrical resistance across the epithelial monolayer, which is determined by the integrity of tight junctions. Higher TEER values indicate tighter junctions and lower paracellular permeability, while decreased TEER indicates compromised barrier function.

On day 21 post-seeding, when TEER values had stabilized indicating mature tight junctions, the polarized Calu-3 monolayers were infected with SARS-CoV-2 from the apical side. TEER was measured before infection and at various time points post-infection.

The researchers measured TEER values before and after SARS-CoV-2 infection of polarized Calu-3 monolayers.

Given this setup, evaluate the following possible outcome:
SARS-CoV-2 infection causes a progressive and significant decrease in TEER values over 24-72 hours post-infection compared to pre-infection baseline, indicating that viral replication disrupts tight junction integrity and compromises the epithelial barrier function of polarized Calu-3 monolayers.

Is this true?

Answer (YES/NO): YES